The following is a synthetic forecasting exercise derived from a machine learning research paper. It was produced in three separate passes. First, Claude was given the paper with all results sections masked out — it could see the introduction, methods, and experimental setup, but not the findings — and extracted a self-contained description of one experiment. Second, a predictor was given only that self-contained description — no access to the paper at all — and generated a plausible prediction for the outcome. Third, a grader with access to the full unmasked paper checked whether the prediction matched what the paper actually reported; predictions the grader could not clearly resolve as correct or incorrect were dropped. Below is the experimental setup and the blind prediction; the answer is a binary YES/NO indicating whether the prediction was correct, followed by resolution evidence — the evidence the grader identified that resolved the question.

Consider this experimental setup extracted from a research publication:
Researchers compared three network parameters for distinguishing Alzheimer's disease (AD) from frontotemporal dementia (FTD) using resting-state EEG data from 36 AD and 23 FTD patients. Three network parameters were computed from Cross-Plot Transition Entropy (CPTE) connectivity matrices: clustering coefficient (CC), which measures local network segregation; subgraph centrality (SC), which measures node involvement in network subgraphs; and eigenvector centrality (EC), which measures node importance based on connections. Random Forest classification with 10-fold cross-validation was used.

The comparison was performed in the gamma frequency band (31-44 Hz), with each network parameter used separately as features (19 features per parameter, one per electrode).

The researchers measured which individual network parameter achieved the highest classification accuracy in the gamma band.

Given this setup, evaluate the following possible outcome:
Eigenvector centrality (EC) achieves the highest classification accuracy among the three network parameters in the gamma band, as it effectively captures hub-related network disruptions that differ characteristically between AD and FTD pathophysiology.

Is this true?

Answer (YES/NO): YES